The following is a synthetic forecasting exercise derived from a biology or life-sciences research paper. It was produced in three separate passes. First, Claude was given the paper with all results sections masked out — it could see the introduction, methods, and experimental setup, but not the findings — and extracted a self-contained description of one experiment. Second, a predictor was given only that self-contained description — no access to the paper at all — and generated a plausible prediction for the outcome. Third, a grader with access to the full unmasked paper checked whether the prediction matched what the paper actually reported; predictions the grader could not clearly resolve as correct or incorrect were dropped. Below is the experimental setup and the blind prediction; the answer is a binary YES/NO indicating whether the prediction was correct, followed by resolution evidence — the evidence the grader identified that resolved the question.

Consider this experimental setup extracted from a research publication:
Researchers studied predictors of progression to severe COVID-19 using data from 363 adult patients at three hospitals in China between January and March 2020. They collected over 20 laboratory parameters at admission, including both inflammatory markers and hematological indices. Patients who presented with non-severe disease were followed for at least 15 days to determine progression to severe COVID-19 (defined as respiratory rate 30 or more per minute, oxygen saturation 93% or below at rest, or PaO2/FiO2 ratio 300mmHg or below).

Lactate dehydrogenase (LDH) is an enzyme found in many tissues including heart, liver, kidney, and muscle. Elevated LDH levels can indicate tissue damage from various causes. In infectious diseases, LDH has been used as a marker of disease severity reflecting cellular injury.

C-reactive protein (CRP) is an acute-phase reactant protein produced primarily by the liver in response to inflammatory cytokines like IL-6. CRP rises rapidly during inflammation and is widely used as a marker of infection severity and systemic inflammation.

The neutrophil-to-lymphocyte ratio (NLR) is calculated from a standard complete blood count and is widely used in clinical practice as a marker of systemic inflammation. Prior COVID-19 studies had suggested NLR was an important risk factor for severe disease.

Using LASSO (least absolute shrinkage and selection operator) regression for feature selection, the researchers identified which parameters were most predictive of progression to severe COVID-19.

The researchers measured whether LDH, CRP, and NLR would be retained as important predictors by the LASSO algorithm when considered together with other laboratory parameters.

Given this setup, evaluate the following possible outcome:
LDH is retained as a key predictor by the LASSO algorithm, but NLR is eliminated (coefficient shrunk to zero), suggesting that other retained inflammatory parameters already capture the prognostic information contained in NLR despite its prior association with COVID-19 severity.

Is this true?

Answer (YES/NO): YES